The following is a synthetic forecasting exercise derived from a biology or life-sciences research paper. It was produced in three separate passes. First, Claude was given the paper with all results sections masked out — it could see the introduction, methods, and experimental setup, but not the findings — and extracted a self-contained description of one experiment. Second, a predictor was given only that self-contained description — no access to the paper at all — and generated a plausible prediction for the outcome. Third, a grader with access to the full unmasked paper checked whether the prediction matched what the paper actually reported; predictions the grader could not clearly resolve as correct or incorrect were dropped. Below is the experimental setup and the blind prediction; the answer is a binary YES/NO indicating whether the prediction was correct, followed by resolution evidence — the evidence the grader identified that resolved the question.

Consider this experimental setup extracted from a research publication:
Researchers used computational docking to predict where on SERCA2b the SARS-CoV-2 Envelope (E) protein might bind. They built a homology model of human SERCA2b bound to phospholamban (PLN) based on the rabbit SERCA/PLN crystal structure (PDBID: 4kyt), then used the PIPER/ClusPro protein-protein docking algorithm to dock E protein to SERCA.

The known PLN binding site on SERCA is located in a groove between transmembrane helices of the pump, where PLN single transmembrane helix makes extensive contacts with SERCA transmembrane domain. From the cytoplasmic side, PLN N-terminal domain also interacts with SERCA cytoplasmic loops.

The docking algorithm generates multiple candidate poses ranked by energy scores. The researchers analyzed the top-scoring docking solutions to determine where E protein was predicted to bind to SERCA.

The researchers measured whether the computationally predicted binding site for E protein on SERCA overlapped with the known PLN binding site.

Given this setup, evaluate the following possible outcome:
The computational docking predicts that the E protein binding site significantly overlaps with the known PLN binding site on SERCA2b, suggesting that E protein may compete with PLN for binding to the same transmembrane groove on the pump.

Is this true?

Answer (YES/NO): YES